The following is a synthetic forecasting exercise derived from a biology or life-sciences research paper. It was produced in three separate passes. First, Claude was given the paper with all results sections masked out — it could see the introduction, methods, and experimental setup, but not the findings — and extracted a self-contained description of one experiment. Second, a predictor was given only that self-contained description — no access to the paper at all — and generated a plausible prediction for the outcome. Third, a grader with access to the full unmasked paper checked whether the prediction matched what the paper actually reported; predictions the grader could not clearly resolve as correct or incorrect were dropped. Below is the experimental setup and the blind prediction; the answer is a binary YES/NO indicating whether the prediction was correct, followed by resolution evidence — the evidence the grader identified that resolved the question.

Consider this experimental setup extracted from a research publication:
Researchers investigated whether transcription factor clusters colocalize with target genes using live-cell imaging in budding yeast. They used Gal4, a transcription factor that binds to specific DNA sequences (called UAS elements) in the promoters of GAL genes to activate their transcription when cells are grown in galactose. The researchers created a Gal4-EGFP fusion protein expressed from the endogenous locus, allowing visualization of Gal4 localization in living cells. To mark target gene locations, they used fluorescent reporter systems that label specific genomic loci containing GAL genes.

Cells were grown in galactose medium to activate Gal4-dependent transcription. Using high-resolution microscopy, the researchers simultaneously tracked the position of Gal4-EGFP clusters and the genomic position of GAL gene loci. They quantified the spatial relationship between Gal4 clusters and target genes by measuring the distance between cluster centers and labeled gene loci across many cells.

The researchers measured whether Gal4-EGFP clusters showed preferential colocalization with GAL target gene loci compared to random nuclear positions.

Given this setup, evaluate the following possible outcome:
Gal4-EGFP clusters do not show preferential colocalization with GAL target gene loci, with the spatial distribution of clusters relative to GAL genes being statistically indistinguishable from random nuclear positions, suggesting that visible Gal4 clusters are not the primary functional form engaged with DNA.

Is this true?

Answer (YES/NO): NO